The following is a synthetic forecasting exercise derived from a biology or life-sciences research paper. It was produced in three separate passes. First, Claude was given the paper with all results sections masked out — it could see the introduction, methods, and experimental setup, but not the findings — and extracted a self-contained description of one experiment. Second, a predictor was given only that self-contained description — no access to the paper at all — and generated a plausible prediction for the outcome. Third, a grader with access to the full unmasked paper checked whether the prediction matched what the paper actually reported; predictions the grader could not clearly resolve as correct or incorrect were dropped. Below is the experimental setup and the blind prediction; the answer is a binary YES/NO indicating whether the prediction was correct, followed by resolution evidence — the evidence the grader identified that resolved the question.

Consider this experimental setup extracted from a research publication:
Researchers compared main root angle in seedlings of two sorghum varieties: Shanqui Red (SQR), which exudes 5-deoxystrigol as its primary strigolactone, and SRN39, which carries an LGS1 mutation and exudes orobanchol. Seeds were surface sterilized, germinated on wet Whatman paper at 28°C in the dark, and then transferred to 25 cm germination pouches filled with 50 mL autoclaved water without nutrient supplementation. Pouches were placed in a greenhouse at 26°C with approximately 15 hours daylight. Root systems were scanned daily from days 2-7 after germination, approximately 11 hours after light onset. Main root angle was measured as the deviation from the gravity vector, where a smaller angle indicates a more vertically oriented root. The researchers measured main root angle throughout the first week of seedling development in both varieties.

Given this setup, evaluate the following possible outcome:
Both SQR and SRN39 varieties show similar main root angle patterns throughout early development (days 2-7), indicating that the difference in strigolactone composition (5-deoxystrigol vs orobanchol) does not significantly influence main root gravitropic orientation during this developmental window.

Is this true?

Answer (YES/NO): NO